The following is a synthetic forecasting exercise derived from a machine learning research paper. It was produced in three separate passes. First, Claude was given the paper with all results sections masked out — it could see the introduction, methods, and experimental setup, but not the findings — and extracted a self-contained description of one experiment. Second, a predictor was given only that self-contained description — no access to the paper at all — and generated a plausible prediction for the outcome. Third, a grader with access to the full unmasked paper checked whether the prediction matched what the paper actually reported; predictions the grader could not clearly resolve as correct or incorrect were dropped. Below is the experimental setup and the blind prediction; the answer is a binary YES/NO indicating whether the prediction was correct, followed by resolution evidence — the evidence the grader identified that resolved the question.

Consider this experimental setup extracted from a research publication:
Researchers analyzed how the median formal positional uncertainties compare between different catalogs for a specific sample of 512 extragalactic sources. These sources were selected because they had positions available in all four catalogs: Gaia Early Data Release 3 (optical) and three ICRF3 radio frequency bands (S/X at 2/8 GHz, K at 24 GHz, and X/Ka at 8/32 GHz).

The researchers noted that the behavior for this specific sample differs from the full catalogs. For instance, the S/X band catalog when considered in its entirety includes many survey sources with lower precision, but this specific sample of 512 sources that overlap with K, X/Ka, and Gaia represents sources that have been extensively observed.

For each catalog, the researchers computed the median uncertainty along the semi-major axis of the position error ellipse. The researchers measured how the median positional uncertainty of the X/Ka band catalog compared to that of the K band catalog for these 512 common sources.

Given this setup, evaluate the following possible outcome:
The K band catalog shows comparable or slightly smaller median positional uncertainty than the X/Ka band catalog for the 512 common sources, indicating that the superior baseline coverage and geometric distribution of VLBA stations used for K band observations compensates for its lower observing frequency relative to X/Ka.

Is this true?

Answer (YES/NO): NO